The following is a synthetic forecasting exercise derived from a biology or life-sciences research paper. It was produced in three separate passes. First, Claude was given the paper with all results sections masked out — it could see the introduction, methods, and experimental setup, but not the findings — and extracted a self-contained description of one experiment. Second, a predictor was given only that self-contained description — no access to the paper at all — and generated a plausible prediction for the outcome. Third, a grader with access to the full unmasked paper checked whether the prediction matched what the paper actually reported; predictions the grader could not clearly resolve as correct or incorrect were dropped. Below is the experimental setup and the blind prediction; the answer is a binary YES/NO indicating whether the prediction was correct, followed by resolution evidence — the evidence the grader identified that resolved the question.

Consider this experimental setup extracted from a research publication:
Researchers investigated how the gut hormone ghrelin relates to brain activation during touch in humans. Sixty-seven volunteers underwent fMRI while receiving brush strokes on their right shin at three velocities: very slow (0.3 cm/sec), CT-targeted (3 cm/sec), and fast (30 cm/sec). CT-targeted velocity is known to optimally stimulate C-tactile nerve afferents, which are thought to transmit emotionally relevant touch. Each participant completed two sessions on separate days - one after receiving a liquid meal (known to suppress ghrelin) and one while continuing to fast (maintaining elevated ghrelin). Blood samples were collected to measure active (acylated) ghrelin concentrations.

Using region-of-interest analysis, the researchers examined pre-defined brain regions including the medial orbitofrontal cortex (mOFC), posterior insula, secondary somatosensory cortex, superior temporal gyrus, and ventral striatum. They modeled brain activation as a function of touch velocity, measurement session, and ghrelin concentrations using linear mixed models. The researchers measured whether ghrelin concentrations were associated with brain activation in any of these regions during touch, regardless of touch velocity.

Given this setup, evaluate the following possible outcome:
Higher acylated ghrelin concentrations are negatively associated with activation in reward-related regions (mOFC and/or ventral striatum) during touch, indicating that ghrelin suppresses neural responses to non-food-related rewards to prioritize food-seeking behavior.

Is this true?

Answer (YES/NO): YES